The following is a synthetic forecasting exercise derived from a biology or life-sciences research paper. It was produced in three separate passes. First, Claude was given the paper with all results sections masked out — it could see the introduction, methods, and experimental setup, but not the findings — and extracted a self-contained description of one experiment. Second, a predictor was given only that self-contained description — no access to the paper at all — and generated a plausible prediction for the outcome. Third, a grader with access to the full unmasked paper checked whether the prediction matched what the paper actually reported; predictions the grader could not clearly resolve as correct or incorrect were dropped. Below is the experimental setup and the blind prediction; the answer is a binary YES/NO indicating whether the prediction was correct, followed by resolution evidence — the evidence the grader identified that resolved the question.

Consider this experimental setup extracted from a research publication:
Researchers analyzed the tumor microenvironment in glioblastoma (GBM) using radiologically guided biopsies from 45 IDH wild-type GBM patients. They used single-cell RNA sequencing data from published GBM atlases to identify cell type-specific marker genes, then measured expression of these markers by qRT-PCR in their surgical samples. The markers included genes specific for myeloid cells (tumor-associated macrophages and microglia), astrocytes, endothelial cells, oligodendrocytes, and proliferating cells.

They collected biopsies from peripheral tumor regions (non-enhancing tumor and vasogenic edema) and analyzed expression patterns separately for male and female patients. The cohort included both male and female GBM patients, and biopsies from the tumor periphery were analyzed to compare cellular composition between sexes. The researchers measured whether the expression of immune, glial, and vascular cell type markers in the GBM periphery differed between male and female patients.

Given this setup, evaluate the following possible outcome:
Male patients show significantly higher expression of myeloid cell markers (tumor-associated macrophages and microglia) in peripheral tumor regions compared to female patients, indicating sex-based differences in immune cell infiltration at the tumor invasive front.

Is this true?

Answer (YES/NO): NO